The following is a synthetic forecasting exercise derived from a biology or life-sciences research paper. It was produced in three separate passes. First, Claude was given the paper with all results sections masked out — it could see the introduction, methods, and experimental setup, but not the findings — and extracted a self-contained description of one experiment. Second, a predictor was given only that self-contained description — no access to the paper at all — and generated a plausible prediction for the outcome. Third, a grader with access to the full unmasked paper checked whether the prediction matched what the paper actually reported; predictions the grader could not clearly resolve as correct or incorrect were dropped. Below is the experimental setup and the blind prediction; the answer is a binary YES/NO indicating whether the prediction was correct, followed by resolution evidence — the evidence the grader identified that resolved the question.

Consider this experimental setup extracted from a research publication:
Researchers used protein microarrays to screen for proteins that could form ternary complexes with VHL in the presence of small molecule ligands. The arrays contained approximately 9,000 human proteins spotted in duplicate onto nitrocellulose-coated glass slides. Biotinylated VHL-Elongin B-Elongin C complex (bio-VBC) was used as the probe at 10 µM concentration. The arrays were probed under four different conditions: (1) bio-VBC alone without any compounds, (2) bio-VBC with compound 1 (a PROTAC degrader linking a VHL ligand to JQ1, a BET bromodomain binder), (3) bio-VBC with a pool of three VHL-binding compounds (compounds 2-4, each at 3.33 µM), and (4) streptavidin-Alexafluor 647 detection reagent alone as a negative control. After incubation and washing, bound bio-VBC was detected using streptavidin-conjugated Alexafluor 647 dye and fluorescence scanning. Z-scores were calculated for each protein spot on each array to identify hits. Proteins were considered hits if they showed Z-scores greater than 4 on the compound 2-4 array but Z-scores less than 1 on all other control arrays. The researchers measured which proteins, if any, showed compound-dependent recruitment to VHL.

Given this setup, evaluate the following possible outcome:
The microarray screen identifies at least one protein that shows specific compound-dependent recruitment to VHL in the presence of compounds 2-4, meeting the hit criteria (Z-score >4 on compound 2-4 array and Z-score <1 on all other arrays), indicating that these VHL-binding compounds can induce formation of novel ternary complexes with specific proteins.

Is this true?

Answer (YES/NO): YES